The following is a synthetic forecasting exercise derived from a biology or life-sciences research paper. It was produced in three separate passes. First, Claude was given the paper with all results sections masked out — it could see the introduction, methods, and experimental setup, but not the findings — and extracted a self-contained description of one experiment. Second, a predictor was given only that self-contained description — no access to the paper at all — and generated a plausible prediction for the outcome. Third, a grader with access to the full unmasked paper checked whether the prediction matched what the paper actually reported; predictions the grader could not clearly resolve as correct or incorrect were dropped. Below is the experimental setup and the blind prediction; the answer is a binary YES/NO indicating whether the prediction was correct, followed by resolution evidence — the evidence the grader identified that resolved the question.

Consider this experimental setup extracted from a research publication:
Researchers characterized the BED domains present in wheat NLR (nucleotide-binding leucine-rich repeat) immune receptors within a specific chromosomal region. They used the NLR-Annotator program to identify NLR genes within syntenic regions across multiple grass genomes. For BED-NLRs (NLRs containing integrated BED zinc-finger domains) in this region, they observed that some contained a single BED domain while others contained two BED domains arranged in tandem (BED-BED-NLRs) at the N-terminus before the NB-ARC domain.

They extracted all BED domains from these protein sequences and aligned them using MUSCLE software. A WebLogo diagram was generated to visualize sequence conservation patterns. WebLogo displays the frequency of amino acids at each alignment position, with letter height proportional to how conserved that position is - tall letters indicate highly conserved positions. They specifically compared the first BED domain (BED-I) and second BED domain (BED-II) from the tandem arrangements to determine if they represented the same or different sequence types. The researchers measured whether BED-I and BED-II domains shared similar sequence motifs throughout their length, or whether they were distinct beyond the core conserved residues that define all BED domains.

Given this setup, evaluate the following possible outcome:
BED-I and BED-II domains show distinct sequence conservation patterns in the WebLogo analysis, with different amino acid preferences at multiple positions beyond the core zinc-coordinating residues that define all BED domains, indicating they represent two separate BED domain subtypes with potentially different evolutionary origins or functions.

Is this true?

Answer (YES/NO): YES